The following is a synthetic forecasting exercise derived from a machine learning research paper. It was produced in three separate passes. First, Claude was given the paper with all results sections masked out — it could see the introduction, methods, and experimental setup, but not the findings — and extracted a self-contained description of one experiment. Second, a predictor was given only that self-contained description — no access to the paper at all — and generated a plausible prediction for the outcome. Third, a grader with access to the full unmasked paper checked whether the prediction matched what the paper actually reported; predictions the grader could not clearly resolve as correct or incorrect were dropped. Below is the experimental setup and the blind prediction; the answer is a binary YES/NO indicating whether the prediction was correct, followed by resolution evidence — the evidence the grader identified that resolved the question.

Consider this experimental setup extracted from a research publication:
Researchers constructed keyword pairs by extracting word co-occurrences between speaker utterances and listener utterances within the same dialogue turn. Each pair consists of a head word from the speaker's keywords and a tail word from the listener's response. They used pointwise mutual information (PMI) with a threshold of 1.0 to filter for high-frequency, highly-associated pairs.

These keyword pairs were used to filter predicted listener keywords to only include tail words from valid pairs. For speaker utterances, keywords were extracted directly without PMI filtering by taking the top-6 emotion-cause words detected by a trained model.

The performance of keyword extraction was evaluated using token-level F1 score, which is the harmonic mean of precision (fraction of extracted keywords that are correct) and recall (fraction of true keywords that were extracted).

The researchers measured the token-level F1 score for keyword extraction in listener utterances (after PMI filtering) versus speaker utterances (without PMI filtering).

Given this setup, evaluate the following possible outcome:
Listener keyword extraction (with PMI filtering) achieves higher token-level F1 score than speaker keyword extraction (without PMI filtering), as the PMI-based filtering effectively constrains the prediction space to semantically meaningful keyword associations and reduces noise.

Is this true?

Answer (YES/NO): YES